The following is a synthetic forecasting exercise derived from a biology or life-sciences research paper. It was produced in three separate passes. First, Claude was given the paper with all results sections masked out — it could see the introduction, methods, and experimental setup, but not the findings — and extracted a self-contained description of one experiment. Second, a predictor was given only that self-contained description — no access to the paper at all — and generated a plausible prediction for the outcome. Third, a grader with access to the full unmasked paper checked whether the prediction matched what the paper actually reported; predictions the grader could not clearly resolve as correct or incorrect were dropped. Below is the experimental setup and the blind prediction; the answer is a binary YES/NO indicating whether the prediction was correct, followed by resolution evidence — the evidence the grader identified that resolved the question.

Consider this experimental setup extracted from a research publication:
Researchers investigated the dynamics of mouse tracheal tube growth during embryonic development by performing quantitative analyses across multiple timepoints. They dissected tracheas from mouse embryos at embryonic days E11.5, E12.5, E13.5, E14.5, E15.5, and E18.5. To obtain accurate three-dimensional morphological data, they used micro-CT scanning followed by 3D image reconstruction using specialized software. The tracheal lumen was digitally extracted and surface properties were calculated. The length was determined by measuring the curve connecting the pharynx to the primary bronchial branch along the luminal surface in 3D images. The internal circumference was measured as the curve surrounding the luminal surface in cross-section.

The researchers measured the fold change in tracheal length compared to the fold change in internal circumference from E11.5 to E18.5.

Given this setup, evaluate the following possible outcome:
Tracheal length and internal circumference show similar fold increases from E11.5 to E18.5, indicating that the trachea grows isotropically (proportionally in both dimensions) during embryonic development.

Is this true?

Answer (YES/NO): NO